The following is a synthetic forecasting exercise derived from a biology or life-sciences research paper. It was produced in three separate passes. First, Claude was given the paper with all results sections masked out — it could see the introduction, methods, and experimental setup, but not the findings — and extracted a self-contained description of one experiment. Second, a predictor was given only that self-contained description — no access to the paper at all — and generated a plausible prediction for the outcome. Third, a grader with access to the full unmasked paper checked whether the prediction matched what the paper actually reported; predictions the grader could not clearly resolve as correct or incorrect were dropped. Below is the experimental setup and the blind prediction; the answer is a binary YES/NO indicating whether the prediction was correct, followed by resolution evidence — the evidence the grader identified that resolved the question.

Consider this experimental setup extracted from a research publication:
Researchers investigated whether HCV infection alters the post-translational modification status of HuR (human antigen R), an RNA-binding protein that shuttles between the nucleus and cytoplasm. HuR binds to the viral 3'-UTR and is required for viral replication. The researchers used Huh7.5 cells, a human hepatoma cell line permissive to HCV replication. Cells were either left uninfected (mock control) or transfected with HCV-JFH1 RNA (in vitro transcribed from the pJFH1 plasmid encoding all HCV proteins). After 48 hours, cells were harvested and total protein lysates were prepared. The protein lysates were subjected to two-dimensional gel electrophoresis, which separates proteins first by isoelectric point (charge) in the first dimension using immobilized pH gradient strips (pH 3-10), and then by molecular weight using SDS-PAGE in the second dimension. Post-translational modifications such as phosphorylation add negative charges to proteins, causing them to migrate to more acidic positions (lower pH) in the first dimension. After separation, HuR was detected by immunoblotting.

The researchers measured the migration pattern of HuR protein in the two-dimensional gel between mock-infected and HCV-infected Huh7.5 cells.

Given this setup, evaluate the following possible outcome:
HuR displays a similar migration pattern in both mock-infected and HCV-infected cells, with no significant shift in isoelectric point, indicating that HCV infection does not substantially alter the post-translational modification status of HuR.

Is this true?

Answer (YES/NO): NO